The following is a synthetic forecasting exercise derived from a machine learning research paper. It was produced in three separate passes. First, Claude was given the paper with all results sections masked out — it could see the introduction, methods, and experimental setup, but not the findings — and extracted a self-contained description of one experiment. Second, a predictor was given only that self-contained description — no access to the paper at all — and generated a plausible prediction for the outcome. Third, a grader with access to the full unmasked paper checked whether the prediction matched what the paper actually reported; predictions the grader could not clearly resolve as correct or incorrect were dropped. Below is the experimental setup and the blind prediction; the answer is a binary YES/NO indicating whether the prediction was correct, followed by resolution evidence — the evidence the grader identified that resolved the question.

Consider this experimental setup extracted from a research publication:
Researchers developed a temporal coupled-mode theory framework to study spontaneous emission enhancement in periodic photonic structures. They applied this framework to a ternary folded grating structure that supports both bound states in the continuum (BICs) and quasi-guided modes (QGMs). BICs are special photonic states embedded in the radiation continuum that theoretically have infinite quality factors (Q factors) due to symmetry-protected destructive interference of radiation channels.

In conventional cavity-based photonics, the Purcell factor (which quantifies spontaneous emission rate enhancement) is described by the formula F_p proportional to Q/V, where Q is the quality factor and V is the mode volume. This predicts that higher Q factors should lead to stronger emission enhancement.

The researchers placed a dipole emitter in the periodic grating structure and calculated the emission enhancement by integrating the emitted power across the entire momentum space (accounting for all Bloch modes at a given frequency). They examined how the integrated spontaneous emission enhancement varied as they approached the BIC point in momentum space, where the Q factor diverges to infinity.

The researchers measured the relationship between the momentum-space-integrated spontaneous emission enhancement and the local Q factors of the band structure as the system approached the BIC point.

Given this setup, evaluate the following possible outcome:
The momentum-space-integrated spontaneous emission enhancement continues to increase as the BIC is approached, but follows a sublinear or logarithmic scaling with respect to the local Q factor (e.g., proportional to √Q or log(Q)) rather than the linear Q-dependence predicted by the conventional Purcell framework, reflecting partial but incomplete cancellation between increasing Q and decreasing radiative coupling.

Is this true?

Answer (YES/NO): NO